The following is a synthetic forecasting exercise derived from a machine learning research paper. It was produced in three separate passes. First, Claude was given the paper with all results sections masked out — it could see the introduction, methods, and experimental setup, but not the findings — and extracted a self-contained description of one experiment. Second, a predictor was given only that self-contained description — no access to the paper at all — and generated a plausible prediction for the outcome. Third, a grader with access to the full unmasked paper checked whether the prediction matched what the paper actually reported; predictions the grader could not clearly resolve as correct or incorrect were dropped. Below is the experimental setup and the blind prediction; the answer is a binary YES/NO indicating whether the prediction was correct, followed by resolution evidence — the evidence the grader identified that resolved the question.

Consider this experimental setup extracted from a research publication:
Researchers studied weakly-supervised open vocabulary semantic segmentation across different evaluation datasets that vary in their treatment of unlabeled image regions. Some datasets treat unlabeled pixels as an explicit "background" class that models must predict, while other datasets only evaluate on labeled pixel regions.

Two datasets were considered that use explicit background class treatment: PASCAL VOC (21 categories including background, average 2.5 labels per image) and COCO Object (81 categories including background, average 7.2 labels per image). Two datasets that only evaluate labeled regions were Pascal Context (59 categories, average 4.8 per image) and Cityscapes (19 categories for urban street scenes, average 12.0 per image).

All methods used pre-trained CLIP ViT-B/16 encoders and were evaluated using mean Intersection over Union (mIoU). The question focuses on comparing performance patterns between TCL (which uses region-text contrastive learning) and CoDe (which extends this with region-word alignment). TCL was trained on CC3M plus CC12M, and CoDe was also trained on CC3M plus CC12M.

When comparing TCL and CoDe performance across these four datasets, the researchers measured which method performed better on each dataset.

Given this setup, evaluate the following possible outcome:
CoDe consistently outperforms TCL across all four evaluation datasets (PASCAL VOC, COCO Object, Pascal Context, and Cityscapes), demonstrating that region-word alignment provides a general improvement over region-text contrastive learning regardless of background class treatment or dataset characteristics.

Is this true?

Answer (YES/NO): NO